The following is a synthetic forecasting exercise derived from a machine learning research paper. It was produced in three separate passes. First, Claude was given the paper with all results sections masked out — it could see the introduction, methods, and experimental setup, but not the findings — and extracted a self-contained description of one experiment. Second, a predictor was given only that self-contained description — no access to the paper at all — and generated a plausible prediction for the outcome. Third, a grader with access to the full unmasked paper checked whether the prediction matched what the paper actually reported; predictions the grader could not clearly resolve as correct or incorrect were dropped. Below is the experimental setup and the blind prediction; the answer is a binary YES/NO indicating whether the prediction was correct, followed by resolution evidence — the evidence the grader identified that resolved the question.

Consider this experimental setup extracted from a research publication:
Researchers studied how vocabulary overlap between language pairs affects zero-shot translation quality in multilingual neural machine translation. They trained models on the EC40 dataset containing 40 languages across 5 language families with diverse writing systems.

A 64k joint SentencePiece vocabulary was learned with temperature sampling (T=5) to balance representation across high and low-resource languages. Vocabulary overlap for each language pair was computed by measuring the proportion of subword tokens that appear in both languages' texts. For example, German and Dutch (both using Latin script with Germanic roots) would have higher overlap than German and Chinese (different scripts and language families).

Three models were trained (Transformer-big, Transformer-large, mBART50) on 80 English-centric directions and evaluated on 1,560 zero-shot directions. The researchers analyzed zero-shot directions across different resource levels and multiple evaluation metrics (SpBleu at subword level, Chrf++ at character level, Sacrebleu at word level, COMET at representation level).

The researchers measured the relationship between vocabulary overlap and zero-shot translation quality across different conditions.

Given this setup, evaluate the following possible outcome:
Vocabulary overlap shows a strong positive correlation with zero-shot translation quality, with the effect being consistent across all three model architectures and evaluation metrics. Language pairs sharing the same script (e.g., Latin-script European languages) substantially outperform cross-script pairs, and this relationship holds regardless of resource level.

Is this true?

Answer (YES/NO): NO